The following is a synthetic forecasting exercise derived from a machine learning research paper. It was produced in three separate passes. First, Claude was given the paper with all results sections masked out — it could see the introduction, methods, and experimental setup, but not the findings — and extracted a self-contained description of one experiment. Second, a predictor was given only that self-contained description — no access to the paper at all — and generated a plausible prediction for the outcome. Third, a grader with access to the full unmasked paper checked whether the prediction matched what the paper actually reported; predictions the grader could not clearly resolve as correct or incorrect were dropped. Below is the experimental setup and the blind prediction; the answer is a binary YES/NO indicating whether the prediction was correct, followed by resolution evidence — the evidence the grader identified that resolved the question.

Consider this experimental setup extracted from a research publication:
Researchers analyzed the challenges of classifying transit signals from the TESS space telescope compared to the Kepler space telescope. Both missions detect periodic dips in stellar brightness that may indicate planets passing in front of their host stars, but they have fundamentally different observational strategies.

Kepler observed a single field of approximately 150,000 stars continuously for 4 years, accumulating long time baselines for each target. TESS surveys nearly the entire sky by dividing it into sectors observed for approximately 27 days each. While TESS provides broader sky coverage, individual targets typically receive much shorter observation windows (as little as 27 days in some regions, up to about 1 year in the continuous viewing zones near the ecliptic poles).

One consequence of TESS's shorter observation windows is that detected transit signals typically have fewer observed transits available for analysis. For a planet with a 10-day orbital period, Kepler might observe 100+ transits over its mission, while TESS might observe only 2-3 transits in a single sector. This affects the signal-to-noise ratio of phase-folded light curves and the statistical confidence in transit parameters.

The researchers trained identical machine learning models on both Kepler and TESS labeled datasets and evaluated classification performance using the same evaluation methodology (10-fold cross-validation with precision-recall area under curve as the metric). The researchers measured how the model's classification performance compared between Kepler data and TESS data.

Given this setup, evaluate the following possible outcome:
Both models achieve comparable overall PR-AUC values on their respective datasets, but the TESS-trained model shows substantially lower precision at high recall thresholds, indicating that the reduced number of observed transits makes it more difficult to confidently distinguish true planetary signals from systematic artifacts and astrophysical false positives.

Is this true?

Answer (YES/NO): NO